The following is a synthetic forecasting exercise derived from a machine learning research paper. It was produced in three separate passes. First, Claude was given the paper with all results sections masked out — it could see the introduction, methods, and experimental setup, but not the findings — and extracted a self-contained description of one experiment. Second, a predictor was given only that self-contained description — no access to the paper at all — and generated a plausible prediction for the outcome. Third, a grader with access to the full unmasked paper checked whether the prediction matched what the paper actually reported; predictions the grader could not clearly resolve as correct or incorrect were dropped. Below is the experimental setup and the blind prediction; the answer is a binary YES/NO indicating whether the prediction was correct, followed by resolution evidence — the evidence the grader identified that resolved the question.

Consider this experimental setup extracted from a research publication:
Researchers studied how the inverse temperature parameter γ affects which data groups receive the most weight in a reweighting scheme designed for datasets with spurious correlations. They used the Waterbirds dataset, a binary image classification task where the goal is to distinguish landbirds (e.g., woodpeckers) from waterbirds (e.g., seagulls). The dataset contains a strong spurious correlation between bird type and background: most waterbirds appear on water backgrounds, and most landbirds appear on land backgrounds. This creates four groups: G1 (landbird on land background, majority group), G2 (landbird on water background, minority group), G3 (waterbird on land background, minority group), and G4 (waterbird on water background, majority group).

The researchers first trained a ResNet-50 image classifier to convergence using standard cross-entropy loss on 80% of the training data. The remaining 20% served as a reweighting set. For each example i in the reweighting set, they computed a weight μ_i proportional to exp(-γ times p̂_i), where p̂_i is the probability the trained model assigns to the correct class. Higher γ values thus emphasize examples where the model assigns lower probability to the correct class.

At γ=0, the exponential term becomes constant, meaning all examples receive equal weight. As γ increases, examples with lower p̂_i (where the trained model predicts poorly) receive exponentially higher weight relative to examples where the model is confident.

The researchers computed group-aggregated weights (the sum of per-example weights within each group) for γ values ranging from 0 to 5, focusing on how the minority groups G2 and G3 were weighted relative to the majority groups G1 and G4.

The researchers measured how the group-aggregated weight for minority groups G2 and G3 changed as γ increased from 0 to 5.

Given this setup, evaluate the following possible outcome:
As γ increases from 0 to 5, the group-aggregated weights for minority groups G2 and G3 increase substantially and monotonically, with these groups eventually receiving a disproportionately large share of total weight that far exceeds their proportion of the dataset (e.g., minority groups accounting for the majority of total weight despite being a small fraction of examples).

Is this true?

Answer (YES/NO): NO